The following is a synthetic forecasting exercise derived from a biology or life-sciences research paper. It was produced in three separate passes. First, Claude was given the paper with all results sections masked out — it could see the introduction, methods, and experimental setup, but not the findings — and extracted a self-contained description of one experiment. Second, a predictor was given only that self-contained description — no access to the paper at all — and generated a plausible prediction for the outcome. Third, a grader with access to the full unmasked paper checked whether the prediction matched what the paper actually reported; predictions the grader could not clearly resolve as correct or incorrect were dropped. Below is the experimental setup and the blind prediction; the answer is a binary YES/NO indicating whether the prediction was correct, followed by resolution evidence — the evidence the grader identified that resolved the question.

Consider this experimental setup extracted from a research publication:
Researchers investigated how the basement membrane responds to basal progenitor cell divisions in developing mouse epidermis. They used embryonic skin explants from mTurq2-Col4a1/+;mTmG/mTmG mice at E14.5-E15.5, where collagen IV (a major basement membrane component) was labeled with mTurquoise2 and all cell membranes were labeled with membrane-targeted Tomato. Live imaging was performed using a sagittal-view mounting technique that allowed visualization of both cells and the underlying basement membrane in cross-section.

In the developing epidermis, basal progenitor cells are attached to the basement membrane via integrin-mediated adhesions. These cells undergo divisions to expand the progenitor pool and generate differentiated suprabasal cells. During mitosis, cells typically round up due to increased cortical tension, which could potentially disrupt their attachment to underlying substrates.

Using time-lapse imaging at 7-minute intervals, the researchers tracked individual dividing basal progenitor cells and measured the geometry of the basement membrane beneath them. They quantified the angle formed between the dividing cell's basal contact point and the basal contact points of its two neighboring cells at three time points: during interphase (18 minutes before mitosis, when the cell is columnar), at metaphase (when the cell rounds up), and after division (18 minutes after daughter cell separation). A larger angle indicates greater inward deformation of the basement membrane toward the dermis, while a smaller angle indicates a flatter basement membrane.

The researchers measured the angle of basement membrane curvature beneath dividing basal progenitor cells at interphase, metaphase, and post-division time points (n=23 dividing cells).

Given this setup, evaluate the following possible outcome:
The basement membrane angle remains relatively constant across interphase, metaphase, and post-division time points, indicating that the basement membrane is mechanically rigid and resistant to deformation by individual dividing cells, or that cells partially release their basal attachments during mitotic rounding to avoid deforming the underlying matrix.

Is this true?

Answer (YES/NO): NO